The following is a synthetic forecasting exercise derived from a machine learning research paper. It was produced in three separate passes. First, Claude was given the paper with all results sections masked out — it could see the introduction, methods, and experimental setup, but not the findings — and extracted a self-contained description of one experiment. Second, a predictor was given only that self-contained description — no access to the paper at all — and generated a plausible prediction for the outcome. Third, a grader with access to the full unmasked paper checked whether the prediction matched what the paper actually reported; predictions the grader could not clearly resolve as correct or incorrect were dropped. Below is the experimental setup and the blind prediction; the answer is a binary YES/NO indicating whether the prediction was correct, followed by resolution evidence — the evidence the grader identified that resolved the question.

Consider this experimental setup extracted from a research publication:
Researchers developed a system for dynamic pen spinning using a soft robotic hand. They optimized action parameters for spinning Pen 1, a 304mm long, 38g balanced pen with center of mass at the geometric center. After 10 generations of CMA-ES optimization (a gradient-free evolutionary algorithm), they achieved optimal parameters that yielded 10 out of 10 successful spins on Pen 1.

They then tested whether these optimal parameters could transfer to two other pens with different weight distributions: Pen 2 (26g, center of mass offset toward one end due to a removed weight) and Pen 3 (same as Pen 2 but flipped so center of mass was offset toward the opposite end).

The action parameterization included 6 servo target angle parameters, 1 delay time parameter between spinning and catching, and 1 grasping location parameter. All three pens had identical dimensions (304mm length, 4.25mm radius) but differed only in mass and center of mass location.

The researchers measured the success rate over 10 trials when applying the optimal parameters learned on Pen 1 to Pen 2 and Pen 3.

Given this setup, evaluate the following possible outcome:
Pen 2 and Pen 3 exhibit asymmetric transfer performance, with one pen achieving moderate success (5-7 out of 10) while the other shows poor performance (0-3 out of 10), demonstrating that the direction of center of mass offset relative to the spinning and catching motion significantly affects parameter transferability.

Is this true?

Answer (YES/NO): YES